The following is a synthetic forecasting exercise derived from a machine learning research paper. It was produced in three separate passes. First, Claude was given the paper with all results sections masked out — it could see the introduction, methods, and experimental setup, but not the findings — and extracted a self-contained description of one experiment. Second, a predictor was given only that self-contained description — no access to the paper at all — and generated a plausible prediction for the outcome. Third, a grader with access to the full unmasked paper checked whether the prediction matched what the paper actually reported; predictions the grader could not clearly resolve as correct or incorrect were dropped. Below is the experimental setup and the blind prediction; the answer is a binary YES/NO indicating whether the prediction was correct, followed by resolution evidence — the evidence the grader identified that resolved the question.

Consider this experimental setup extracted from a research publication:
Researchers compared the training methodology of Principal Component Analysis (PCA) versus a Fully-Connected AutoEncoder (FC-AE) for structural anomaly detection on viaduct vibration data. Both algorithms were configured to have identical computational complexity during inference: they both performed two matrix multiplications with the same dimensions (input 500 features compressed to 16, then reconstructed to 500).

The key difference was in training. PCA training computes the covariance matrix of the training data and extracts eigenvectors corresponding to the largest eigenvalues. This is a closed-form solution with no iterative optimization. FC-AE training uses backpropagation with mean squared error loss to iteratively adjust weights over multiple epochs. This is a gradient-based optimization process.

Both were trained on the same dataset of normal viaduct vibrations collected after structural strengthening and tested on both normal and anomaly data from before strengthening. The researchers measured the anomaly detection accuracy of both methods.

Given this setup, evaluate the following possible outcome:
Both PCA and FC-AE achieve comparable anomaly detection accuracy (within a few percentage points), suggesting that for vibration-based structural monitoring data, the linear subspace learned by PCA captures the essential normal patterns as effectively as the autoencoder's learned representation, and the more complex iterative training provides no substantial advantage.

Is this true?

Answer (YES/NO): NO